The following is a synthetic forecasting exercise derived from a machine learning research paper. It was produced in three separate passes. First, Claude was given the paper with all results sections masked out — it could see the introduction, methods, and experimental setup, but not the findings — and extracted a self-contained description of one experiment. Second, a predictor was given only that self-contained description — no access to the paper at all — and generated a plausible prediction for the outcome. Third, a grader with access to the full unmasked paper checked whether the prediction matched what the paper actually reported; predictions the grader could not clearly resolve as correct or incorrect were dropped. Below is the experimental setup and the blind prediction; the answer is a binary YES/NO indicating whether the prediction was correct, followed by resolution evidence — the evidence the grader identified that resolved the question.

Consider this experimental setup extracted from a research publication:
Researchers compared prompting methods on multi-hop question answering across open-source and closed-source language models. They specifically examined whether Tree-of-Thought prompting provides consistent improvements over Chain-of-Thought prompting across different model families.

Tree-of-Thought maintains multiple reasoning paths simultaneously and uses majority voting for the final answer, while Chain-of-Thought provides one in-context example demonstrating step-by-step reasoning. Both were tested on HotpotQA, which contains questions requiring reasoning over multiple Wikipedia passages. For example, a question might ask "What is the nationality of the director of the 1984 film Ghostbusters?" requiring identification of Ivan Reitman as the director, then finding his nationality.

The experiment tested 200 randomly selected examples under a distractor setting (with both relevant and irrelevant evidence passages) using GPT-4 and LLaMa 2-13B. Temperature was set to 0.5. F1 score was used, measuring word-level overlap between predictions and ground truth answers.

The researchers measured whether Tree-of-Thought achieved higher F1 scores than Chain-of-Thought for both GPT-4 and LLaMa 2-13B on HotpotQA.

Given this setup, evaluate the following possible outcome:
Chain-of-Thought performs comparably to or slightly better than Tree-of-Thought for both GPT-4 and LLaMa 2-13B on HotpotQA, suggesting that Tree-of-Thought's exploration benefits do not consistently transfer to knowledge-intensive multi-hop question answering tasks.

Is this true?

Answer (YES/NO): NO